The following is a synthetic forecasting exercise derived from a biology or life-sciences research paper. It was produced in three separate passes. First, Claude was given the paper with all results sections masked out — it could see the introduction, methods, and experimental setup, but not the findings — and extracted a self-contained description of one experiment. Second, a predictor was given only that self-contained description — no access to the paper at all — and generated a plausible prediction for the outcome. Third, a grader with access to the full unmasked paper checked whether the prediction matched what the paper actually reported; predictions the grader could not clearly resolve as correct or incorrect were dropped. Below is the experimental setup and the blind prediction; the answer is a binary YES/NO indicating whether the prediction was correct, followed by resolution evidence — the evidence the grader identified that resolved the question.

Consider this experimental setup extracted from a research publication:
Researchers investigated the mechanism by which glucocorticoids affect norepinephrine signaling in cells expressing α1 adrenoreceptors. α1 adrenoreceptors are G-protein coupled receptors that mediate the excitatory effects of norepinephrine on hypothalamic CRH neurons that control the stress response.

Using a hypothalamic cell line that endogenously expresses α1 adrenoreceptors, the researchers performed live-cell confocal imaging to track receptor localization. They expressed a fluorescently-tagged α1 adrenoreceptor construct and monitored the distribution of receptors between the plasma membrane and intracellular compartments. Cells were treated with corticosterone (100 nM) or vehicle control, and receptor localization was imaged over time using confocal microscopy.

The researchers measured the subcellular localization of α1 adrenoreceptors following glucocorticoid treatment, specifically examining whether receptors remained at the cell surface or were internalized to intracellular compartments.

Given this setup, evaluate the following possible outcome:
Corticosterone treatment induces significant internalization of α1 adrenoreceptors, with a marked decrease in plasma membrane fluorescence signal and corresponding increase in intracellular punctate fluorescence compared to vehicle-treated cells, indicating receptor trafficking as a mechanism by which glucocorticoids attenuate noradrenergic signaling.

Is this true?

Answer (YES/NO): NO